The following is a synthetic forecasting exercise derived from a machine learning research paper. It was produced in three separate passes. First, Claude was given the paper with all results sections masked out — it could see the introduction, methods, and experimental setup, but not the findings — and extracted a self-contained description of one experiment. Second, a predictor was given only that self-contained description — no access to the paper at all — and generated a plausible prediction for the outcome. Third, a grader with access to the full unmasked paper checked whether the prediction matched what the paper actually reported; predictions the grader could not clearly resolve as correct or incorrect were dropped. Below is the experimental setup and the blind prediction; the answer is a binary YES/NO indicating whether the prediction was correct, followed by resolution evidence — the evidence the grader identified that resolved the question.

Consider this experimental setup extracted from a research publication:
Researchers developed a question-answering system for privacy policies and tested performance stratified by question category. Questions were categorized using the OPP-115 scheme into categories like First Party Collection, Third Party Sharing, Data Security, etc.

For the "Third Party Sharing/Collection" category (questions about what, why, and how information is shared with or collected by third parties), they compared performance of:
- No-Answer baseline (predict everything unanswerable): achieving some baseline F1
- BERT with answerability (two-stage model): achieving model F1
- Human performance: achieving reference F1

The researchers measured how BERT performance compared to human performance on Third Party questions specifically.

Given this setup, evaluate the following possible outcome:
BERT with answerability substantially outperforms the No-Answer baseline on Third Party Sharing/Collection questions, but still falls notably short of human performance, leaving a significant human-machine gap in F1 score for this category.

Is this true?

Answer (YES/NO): YES